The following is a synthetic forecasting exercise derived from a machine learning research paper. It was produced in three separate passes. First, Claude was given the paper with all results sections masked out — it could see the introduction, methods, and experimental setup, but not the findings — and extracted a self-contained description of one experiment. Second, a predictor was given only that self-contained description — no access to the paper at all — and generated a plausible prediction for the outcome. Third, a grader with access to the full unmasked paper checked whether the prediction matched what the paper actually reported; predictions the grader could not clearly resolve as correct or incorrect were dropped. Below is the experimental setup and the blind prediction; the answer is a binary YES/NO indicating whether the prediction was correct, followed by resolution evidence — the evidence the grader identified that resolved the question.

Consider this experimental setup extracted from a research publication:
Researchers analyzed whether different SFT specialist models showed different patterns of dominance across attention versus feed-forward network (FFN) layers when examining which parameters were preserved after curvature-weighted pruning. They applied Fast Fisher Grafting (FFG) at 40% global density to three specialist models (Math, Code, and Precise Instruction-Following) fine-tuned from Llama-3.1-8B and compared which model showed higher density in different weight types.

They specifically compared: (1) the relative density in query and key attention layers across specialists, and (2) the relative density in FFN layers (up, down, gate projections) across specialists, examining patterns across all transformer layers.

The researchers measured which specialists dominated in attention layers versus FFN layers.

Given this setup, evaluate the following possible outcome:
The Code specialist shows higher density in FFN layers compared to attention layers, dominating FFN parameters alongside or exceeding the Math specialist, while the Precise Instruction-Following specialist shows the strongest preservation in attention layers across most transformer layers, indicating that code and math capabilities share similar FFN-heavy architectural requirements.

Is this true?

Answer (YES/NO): NO